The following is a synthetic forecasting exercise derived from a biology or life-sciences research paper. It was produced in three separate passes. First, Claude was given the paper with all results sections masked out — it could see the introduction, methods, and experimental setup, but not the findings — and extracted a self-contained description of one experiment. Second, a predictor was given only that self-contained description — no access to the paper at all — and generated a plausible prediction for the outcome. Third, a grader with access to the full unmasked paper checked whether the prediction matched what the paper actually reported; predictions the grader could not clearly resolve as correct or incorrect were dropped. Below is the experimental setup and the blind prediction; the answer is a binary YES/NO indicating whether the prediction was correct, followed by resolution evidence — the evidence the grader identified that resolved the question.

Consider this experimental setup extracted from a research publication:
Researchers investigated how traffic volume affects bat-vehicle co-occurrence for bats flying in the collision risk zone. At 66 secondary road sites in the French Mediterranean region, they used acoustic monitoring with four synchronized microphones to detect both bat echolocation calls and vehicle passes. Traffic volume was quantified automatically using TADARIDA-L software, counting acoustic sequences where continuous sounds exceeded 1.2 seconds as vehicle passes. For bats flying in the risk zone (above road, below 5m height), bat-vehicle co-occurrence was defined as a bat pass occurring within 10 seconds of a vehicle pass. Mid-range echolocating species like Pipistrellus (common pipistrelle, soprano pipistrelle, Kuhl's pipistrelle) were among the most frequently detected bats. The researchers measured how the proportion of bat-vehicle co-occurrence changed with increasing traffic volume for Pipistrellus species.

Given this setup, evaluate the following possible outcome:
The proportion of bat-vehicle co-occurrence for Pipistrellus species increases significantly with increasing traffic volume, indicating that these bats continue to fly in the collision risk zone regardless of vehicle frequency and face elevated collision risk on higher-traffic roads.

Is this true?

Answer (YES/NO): YES